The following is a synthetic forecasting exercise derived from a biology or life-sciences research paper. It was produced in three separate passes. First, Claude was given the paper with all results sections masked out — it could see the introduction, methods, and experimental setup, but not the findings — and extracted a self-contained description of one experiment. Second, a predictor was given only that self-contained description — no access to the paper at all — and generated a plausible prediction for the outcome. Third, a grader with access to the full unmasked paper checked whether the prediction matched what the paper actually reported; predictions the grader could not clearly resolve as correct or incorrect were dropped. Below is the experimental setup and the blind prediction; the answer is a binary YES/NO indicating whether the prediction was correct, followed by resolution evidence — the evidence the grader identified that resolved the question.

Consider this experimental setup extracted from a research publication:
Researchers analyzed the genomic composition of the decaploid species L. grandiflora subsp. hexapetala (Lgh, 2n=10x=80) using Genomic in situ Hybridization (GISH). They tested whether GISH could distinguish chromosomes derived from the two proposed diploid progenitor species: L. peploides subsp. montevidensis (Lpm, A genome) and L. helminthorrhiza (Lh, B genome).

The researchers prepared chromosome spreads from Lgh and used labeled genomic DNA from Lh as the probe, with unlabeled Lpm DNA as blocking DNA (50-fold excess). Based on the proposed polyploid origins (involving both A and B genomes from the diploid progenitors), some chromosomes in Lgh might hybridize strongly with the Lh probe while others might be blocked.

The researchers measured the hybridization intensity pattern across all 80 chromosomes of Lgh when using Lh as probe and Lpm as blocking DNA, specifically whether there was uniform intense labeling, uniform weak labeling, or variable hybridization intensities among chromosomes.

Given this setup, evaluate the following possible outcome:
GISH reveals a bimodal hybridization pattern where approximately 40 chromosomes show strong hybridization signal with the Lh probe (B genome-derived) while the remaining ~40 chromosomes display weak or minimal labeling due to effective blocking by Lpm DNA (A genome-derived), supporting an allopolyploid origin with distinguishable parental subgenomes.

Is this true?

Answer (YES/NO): NO